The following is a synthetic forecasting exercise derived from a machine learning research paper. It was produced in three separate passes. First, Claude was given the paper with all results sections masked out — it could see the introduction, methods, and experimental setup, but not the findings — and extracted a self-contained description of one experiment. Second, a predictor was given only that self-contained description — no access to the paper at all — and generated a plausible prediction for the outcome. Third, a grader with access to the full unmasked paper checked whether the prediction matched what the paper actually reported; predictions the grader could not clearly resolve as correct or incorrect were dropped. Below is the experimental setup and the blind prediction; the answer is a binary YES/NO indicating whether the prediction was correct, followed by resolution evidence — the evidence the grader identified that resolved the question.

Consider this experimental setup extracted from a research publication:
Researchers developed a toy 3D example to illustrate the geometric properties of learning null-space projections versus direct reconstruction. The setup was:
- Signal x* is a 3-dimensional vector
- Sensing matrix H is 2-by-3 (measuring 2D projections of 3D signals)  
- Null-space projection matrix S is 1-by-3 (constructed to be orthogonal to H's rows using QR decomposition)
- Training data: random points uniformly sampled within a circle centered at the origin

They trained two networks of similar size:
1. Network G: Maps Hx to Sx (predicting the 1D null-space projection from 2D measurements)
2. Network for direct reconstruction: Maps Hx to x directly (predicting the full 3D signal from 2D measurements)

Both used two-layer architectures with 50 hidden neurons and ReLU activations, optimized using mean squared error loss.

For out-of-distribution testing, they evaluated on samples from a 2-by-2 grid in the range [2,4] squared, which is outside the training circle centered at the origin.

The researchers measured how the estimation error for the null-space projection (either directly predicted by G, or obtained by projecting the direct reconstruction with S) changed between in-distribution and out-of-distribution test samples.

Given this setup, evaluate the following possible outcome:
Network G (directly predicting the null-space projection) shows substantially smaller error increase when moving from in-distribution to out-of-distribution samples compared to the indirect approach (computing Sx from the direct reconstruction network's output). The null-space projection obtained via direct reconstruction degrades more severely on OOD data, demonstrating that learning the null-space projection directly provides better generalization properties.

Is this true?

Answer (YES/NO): YES